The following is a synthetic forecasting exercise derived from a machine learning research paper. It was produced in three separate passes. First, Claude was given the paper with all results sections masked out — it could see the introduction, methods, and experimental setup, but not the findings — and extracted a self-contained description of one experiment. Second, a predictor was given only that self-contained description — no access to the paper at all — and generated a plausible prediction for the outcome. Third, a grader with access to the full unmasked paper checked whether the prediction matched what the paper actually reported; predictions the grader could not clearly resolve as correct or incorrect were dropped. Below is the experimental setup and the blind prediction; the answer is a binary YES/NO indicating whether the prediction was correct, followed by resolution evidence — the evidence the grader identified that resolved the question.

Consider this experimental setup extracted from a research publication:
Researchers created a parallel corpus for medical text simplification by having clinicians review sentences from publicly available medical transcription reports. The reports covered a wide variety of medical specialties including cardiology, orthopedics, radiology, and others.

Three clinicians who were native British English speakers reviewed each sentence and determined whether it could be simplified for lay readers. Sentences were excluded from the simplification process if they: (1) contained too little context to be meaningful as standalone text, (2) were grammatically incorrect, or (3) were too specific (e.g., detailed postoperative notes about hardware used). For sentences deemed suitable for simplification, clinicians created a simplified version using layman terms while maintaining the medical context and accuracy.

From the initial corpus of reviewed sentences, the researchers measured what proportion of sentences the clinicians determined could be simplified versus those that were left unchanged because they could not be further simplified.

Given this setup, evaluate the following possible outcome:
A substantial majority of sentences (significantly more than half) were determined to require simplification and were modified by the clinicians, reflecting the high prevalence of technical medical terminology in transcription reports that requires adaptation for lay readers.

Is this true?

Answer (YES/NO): NO